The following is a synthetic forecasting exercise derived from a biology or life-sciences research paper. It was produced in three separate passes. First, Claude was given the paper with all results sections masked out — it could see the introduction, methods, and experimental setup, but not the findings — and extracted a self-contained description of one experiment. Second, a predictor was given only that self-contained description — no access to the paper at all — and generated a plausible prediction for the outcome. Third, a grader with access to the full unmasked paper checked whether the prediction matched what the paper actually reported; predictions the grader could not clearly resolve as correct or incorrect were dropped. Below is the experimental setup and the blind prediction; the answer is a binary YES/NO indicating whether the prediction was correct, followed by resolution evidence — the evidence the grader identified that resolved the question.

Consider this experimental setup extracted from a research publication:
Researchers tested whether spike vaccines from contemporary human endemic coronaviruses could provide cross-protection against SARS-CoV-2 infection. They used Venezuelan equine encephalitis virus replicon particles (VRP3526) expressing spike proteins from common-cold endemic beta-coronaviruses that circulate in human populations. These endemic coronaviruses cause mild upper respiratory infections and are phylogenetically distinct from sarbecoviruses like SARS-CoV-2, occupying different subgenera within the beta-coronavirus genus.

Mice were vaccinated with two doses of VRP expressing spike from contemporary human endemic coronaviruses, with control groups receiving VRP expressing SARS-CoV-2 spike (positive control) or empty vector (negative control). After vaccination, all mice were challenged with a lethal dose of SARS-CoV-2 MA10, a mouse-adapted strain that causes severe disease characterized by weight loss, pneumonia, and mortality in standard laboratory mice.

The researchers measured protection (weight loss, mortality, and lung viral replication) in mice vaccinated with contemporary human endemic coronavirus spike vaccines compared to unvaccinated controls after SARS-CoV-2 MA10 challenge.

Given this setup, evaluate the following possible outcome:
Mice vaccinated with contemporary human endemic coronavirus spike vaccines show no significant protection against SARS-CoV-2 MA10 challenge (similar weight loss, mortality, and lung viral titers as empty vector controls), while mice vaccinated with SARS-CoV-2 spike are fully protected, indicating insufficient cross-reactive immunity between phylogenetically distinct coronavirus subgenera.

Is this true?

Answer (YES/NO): YES